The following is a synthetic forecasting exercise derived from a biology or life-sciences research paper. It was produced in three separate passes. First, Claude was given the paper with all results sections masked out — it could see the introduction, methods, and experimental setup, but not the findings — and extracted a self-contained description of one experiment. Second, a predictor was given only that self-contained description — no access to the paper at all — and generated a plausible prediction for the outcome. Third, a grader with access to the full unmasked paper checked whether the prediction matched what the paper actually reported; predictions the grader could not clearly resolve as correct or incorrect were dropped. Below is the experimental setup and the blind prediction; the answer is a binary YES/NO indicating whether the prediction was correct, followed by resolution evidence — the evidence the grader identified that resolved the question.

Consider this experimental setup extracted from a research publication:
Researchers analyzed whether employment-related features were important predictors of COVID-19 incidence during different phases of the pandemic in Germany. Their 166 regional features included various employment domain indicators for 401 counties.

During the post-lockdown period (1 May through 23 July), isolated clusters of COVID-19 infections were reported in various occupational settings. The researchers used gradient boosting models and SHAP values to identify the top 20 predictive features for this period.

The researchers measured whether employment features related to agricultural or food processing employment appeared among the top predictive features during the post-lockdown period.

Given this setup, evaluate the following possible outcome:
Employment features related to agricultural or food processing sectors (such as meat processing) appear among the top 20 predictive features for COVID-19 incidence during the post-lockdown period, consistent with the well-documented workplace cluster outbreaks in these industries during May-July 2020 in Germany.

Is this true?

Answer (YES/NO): NO